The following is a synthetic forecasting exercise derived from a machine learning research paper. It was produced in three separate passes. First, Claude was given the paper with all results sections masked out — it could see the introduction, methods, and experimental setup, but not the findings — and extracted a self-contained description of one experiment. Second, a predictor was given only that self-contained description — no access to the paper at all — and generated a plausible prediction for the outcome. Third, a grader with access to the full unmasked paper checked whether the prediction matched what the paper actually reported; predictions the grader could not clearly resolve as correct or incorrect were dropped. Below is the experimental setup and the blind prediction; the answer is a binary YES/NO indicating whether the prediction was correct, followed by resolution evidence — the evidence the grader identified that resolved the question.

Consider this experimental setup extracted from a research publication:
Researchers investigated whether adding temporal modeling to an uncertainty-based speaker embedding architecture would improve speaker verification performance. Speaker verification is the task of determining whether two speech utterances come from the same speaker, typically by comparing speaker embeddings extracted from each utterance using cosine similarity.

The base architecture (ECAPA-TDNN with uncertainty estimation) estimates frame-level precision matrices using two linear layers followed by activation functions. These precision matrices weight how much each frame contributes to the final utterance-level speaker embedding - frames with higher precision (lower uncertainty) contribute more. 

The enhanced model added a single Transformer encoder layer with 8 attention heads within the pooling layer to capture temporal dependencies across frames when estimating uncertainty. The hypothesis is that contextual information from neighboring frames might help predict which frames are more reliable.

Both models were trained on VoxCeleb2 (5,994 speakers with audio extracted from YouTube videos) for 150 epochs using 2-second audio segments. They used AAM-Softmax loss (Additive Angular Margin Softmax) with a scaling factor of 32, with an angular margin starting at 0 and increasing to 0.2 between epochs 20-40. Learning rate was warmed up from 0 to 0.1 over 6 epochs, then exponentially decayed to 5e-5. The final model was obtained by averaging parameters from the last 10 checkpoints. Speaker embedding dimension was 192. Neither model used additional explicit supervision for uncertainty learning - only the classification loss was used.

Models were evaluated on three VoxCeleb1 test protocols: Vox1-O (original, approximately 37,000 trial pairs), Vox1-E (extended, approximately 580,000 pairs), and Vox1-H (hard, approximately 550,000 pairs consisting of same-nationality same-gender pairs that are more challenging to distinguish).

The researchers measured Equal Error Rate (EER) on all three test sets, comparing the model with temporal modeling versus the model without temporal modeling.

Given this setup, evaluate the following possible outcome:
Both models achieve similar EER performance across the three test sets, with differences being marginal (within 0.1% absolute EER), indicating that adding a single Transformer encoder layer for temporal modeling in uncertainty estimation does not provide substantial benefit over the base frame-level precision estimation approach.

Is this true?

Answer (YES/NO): NO